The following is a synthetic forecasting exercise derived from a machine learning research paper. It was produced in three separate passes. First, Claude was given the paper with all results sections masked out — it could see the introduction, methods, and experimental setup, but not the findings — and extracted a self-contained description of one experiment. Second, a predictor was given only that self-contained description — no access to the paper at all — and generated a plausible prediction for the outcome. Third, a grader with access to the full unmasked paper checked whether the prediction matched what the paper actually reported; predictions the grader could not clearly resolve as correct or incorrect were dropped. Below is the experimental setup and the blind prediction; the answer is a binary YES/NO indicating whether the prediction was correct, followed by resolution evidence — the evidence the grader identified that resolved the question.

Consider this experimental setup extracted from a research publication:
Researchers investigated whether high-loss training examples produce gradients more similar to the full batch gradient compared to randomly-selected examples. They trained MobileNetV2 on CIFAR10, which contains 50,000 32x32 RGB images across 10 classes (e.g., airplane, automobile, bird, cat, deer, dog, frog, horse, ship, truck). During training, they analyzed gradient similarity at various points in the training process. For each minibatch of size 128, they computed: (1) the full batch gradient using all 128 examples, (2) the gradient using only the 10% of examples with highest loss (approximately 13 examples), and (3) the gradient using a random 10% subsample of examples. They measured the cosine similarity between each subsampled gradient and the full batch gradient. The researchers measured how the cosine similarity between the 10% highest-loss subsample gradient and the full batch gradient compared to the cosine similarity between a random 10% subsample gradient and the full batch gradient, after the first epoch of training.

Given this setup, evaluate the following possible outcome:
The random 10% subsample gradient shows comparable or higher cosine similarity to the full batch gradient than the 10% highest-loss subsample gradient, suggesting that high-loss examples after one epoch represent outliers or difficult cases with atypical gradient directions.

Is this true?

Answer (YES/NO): NO